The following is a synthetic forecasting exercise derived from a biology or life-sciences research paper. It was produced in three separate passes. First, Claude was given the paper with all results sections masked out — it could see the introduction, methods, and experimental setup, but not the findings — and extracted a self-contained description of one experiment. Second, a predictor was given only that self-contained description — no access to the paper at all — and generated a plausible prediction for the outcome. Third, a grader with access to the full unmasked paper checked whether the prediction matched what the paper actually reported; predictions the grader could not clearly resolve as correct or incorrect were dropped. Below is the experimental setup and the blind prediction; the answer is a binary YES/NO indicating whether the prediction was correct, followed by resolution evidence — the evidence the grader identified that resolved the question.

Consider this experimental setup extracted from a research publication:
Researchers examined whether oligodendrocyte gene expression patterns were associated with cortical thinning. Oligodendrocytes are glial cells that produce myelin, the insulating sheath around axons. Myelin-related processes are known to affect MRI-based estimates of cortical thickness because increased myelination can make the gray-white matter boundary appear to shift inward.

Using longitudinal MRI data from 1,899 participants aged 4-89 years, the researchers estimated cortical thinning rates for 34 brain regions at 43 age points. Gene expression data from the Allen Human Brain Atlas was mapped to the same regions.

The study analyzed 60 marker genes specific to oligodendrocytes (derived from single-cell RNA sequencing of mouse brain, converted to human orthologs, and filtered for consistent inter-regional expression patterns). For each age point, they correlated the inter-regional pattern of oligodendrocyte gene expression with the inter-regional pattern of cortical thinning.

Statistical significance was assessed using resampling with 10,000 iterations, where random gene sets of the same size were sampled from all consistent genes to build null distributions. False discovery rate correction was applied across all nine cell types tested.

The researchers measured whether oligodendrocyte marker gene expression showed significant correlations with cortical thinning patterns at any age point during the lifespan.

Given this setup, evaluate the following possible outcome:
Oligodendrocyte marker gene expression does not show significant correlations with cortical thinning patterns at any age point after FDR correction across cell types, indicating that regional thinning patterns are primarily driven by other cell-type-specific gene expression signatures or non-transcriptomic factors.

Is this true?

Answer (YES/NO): YES